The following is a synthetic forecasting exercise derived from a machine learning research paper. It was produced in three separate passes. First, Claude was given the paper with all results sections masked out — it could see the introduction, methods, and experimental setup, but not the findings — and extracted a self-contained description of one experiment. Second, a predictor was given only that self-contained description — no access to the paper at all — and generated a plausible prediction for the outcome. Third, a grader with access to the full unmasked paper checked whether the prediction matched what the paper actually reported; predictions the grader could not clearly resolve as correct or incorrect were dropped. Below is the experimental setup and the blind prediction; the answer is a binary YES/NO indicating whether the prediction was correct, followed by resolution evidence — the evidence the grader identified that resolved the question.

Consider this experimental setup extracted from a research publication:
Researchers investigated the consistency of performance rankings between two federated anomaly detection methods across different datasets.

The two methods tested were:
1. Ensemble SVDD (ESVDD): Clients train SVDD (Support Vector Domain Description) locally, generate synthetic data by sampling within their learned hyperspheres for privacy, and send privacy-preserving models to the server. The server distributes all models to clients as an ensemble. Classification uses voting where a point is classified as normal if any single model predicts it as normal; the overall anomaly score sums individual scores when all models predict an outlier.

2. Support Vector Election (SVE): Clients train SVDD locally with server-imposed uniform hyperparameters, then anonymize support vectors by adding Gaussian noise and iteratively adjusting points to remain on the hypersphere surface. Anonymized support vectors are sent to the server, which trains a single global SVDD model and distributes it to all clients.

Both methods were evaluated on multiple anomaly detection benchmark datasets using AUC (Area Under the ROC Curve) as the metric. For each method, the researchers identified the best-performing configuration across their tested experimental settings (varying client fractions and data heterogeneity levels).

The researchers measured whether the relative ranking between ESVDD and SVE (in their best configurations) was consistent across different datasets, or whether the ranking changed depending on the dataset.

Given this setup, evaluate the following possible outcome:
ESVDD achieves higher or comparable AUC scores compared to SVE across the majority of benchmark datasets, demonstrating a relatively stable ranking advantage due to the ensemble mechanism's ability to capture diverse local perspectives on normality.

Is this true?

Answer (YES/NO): YES